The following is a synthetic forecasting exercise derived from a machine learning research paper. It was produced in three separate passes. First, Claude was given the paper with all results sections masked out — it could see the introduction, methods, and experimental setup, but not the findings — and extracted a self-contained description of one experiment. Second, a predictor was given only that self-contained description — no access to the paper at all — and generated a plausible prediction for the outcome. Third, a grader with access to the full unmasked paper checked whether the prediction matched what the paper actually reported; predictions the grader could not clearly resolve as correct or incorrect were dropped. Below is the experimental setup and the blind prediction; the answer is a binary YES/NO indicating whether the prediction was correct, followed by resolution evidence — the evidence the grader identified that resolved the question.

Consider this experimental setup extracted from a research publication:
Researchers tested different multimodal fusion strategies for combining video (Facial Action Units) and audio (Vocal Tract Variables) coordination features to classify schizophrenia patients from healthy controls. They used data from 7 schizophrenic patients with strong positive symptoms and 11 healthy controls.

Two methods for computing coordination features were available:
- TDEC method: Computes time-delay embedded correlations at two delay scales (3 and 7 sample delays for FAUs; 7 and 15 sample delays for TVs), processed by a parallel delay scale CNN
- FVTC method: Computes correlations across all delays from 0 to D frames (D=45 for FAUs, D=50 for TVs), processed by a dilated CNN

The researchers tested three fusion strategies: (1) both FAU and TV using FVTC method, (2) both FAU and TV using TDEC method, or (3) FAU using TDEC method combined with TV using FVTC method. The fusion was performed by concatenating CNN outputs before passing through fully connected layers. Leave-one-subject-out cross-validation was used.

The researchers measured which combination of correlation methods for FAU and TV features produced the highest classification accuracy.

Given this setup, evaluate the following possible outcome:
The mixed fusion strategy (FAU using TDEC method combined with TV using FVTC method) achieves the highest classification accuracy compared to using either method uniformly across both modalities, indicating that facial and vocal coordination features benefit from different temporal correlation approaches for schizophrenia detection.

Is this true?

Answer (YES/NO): YES